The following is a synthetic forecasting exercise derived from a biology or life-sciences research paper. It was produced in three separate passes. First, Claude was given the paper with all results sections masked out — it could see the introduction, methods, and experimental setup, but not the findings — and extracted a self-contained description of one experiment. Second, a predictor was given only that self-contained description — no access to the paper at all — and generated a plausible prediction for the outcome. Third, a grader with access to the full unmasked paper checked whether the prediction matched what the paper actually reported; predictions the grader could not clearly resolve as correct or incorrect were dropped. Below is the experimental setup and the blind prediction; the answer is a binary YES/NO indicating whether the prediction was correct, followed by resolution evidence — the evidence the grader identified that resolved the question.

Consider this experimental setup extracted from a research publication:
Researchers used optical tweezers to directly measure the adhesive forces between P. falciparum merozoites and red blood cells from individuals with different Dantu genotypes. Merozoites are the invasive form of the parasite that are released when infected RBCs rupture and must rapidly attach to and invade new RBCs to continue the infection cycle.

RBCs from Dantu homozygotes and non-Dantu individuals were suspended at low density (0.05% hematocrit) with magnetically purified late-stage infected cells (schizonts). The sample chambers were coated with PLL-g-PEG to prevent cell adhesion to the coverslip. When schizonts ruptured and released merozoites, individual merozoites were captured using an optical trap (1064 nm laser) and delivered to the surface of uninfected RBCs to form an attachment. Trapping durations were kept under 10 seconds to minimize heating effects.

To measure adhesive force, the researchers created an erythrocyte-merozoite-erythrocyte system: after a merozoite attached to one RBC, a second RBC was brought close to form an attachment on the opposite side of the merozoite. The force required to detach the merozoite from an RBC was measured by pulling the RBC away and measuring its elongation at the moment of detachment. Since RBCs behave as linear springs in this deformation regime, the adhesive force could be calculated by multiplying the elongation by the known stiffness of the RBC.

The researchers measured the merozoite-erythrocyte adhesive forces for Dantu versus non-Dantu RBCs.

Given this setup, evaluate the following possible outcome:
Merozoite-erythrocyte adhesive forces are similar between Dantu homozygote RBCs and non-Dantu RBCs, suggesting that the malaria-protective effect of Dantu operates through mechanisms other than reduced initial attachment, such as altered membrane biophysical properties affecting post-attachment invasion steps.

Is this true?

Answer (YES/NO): YES